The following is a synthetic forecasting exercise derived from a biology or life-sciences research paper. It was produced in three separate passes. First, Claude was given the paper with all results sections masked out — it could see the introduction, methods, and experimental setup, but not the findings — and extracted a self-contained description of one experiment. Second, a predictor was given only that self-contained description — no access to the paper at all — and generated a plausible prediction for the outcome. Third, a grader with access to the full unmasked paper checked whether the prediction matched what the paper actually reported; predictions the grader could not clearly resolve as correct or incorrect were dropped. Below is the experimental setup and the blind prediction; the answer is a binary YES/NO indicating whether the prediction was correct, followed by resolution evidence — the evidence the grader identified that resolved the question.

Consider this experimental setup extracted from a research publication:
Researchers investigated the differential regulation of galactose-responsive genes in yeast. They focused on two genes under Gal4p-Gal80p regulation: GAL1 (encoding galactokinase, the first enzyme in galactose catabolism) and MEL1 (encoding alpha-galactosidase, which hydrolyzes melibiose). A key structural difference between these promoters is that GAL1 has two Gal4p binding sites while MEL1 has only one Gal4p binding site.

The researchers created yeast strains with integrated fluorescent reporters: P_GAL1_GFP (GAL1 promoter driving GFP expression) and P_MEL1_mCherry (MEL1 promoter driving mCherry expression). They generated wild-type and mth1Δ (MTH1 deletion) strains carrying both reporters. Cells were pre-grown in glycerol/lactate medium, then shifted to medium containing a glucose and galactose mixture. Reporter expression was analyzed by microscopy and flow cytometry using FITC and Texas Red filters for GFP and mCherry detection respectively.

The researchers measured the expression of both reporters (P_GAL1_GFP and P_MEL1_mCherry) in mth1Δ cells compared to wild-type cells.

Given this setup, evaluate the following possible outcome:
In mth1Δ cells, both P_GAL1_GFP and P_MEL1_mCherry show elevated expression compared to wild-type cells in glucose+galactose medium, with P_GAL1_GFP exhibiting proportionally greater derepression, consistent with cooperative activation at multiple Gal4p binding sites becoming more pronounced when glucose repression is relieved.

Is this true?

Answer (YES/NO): NO